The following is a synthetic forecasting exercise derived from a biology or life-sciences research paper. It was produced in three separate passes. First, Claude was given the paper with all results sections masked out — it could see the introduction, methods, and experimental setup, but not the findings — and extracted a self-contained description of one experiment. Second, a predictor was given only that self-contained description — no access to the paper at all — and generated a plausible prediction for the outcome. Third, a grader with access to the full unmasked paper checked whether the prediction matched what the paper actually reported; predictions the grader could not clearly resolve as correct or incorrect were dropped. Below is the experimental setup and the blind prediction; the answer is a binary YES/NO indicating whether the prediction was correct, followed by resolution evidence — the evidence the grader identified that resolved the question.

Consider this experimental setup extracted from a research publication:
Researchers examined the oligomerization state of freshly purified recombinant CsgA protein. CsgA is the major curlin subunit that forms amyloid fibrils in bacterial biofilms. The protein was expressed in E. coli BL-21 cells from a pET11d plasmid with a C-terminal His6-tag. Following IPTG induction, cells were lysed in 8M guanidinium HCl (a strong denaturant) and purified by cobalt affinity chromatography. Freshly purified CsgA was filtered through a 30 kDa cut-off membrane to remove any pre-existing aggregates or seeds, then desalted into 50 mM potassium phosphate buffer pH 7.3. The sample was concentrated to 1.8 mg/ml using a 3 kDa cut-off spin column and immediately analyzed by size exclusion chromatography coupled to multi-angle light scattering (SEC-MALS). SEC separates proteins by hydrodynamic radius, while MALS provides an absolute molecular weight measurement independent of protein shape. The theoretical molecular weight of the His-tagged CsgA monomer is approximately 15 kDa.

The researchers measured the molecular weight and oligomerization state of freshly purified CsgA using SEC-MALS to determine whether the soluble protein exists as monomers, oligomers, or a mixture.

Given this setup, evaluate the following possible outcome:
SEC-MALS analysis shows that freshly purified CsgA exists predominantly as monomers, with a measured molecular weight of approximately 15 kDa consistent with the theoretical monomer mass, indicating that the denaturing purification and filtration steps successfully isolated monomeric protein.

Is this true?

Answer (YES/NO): NO